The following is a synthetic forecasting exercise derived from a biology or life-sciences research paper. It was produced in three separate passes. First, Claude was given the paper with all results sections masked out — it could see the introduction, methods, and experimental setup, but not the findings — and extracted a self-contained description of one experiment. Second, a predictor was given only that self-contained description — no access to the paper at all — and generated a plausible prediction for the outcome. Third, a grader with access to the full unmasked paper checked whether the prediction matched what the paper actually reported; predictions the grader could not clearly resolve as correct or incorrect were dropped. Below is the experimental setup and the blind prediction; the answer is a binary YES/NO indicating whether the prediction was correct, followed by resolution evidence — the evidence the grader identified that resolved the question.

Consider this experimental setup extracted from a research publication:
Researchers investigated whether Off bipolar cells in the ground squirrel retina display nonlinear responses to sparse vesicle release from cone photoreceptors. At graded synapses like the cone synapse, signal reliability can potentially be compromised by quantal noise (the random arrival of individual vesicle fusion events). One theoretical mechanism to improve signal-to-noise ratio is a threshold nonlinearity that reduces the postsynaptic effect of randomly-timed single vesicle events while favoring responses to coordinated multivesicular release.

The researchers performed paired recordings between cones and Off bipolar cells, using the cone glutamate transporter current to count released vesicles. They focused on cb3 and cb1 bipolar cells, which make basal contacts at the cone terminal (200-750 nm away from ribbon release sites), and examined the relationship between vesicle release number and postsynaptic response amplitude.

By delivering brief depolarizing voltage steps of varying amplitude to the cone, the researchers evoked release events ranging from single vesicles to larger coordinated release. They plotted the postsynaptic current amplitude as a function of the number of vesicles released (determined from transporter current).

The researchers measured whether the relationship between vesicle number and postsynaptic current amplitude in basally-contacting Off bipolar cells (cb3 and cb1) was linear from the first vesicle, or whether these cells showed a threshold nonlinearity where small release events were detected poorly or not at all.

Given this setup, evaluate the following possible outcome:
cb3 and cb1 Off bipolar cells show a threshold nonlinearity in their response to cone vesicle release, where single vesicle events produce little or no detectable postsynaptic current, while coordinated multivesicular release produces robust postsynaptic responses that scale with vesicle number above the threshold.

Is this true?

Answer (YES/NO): YES